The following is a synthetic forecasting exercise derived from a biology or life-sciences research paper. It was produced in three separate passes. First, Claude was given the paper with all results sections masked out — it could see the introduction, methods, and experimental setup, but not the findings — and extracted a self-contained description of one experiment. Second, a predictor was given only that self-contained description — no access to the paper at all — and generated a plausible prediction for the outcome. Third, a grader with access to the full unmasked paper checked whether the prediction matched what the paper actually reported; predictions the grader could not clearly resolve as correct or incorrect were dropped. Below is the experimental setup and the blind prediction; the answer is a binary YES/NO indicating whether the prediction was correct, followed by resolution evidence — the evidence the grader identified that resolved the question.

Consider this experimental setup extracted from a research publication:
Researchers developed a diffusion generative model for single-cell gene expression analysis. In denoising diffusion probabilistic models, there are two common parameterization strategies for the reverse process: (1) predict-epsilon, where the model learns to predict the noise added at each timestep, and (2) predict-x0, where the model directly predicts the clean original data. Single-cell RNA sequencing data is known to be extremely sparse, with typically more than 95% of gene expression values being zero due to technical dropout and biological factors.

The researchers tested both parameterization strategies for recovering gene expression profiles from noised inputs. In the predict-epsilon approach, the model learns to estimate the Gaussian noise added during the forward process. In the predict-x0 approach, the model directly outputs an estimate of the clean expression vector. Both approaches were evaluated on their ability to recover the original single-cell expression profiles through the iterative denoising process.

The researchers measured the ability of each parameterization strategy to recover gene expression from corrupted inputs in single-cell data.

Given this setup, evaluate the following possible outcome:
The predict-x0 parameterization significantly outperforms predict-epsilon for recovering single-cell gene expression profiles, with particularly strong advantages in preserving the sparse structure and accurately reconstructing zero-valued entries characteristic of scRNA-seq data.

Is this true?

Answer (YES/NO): NO